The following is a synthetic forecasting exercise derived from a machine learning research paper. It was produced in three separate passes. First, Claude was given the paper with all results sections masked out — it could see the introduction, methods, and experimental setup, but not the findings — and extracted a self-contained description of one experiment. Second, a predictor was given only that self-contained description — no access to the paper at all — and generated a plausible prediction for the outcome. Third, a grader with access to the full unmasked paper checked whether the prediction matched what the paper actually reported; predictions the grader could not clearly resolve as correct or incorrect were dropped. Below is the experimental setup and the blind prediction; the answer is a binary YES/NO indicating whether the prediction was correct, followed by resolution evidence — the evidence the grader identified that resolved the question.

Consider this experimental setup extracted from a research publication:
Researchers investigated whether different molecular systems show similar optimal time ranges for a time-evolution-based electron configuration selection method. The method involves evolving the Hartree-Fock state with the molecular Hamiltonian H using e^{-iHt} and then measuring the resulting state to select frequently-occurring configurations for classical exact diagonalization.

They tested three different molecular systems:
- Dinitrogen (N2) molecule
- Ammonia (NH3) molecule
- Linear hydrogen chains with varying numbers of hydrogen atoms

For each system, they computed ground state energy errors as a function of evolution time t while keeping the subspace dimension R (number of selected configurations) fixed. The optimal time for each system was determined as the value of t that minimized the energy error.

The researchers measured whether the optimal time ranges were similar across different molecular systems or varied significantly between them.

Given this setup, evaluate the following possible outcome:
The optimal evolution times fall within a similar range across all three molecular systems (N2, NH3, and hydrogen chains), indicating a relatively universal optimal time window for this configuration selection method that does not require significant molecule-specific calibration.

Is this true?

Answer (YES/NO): YES